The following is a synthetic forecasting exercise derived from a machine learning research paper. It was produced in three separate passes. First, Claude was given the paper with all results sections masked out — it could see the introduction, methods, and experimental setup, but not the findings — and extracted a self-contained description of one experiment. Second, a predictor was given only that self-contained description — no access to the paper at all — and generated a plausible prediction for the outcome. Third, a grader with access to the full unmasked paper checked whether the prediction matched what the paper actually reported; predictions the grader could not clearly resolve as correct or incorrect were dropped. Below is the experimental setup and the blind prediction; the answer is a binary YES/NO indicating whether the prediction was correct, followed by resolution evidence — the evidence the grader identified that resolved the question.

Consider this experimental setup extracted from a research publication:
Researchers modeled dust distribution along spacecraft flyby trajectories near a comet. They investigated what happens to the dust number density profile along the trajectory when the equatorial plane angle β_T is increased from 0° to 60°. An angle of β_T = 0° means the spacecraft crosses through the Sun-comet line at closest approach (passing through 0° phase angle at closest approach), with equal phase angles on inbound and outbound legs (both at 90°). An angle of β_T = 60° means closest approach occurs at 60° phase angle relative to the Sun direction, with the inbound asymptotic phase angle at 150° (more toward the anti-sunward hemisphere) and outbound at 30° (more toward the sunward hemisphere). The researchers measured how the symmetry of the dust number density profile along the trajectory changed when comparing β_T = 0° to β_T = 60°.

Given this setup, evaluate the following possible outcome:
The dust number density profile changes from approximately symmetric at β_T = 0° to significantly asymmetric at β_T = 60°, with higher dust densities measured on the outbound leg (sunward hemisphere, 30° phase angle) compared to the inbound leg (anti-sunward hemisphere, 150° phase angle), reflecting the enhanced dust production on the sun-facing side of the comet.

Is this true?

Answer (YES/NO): YES